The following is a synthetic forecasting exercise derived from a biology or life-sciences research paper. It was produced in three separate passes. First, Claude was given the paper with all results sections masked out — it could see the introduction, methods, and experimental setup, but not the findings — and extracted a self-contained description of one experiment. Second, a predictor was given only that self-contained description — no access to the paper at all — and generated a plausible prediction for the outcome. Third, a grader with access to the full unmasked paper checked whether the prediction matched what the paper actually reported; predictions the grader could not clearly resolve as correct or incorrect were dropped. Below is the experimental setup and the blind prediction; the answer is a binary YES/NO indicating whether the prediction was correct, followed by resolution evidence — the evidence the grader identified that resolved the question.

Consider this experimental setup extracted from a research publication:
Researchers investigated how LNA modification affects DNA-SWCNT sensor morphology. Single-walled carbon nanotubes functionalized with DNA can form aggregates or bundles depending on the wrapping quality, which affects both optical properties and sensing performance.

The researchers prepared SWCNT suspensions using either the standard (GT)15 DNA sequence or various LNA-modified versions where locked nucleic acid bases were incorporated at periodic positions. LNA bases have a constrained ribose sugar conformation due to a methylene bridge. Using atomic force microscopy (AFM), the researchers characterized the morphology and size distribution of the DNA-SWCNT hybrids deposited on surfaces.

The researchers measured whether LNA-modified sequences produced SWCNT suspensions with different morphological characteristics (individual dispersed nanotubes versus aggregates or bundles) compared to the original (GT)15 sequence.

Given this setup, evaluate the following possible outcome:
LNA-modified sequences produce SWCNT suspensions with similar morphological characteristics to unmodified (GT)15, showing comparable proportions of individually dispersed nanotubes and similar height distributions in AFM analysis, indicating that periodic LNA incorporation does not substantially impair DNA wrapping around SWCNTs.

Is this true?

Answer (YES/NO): NO